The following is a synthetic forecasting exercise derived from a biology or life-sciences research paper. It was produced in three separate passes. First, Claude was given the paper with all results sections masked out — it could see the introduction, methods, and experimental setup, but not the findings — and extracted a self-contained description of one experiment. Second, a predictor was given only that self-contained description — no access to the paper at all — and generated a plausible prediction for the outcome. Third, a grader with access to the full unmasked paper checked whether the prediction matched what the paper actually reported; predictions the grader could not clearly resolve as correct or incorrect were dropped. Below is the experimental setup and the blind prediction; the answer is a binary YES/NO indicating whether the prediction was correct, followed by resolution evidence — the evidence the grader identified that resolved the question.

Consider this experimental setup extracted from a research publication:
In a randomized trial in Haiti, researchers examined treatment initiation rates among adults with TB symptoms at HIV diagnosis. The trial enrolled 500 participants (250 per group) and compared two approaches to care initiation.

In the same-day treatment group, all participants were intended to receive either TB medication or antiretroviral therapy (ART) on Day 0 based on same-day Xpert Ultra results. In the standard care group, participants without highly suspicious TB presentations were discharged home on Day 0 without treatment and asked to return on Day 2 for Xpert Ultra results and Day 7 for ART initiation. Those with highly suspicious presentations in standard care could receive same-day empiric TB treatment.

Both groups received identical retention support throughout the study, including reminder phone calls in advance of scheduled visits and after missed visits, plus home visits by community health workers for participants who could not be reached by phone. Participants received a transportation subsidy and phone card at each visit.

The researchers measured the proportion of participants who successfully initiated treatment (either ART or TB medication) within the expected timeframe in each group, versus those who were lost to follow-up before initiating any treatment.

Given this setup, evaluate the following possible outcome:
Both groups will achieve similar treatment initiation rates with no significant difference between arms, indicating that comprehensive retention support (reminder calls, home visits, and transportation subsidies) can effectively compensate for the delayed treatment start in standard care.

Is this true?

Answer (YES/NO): YES